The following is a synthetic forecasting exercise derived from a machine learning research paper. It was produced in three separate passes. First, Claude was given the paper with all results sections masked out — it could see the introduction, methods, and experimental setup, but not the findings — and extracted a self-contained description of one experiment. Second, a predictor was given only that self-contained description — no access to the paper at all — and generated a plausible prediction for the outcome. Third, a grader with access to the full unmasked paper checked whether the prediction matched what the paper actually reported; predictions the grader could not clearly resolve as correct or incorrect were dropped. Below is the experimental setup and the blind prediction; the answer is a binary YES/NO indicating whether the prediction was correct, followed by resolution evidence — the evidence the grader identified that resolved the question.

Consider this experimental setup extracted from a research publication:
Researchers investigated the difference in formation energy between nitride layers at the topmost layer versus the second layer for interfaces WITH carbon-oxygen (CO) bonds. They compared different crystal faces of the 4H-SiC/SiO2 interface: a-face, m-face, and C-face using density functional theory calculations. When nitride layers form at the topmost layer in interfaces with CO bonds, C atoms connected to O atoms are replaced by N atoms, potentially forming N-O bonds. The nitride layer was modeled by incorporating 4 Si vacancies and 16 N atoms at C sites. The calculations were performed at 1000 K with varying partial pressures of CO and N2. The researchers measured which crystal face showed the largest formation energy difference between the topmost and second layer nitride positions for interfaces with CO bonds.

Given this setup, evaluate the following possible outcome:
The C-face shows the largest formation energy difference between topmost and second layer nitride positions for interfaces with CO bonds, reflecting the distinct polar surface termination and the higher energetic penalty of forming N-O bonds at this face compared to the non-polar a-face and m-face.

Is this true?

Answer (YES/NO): YES